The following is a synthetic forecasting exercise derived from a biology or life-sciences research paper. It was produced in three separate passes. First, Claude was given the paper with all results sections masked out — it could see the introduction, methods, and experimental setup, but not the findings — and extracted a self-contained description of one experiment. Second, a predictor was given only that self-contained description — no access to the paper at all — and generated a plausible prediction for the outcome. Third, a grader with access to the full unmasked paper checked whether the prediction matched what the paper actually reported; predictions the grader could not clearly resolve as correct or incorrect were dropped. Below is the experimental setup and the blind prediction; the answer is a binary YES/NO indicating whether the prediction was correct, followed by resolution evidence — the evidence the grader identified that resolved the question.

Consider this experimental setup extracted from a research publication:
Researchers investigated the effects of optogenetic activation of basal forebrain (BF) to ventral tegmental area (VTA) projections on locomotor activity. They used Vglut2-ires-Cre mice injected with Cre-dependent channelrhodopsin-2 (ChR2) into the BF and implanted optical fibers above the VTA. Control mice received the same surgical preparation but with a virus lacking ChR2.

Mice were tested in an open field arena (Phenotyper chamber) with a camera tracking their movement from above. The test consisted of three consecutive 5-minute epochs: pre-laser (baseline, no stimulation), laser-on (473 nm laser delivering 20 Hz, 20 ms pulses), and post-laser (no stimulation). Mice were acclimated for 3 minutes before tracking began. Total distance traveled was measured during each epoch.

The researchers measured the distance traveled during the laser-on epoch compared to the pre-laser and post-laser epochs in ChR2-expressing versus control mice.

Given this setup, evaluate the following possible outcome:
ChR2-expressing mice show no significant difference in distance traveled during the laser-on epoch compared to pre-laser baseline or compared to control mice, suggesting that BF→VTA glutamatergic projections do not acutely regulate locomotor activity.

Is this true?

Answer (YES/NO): NO